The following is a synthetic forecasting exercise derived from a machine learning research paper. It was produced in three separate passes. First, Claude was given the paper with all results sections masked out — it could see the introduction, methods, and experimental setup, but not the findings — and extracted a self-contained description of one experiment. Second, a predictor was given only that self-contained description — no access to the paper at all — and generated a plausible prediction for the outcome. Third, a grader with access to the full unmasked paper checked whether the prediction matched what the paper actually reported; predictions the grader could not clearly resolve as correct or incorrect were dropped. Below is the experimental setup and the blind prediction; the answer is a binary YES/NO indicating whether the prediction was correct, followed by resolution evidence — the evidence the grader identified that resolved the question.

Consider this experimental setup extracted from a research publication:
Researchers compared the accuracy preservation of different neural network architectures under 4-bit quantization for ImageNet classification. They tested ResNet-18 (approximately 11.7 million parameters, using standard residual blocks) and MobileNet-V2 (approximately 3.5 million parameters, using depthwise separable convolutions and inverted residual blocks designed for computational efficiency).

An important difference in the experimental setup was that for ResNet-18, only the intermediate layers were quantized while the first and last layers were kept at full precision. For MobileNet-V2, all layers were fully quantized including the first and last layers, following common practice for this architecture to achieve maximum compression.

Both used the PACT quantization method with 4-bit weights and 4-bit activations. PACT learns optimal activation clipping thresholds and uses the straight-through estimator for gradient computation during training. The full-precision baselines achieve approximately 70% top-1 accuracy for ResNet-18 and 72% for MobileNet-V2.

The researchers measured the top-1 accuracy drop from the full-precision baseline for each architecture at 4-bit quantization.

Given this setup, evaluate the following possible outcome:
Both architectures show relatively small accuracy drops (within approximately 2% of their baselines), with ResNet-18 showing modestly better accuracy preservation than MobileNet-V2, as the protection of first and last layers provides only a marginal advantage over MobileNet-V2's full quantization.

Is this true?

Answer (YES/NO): NO